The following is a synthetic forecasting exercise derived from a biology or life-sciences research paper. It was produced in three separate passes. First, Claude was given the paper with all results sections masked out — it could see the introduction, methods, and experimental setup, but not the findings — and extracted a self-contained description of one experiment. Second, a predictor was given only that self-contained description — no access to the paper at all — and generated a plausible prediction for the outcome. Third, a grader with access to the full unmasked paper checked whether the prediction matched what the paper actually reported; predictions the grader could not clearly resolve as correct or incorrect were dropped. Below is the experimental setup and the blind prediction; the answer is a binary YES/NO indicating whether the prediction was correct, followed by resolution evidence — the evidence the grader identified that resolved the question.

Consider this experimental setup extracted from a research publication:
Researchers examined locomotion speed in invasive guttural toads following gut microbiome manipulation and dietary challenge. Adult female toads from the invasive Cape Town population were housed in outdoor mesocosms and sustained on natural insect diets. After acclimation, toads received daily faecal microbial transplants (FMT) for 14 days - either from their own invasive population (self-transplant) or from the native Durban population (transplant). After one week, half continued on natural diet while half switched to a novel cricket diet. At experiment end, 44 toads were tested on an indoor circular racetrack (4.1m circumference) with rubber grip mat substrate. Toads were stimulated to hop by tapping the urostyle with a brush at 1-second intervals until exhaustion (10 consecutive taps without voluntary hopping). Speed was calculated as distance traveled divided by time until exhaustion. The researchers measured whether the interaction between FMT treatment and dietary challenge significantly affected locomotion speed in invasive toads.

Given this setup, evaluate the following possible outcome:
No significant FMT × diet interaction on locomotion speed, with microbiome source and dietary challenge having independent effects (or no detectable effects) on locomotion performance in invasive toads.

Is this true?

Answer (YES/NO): YES